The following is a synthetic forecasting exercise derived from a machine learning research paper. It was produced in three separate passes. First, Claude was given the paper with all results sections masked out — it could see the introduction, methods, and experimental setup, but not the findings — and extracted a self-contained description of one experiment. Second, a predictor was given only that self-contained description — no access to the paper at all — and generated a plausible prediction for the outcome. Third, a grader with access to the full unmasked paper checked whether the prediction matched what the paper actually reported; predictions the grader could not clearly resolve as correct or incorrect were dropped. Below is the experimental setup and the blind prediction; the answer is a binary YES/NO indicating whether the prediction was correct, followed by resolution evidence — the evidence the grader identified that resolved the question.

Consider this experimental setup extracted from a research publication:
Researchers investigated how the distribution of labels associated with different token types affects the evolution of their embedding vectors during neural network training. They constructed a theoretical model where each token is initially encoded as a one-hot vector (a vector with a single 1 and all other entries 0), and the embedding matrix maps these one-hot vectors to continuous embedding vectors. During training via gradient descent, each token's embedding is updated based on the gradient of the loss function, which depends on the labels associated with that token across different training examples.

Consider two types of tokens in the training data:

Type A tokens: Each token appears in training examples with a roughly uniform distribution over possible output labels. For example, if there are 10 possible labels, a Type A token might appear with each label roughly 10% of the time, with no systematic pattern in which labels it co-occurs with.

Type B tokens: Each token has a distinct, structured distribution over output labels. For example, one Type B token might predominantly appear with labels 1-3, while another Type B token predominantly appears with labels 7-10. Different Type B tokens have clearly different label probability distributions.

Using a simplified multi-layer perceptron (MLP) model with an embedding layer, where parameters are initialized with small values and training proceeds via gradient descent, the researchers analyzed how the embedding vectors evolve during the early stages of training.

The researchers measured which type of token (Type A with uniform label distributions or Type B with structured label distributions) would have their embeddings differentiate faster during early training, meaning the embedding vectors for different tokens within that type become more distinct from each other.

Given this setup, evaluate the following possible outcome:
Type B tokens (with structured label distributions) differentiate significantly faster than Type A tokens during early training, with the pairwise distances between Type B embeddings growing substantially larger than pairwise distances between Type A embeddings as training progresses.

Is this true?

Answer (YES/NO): YES